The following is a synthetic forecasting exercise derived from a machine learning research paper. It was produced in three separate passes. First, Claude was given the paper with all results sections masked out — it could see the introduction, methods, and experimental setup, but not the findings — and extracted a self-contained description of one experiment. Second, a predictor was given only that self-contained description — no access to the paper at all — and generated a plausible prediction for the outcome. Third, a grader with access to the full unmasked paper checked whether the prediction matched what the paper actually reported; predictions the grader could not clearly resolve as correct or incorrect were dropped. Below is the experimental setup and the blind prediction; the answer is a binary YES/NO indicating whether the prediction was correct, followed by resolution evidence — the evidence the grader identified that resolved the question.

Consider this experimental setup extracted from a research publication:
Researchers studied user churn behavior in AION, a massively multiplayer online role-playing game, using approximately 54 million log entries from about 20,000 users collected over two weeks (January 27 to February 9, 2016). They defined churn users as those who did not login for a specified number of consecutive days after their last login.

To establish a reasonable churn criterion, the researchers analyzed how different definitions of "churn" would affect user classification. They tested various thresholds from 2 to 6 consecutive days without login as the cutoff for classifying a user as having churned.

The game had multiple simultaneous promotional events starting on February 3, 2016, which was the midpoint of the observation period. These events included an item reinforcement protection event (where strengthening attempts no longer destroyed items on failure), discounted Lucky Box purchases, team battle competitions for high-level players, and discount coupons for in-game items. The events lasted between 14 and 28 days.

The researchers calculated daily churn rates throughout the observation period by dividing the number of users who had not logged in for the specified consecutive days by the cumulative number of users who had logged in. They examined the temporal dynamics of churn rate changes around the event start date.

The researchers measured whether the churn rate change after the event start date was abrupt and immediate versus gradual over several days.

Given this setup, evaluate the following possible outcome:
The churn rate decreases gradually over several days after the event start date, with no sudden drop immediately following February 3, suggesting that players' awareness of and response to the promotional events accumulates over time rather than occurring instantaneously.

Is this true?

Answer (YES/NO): YES